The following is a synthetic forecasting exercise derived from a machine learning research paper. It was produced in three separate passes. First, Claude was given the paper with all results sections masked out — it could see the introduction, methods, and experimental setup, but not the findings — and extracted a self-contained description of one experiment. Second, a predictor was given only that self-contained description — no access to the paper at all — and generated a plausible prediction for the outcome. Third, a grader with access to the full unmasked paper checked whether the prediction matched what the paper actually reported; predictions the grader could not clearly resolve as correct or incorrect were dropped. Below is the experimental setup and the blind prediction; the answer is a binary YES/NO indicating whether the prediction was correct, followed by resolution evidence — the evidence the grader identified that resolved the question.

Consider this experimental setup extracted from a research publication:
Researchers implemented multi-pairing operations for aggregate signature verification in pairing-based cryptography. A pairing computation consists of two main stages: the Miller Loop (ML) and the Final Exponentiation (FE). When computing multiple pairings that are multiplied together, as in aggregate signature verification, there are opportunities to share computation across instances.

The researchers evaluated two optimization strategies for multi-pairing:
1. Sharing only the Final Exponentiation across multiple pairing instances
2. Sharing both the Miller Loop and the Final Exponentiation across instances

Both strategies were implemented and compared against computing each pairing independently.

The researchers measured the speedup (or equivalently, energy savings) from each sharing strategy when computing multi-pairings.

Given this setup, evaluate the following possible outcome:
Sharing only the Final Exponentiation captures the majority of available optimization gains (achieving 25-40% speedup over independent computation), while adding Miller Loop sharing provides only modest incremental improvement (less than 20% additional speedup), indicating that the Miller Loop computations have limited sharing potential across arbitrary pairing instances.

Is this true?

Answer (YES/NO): NO